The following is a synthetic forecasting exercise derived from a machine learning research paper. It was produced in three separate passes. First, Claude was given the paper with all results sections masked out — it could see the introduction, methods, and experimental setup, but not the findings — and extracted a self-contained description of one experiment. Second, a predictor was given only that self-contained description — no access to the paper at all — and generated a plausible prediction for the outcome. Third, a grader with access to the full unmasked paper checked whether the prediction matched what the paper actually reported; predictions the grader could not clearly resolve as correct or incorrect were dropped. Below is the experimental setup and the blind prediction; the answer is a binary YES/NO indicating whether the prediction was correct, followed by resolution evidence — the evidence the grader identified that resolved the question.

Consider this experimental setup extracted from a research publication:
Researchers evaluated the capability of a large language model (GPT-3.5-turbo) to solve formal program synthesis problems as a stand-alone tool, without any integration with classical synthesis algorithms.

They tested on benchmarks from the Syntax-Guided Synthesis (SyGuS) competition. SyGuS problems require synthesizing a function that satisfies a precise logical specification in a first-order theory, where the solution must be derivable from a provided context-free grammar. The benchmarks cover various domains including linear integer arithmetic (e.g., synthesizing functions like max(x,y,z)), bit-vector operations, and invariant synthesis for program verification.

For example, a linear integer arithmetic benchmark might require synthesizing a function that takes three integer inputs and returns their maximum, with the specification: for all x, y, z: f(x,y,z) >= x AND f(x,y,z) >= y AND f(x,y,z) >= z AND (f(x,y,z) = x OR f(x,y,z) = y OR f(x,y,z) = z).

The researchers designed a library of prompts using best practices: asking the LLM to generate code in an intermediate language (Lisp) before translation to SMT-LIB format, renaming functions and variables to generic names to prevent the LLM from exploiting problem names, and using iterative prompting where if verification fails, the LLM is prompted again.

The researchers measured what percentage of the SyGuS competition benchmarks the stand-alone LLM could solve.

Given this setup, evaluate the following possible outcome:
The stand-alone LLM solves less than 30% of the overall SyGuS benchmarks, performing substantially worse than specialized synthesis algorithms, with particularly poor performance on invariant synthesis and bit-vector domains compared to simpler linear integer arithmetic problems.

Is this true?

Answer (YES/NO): NO